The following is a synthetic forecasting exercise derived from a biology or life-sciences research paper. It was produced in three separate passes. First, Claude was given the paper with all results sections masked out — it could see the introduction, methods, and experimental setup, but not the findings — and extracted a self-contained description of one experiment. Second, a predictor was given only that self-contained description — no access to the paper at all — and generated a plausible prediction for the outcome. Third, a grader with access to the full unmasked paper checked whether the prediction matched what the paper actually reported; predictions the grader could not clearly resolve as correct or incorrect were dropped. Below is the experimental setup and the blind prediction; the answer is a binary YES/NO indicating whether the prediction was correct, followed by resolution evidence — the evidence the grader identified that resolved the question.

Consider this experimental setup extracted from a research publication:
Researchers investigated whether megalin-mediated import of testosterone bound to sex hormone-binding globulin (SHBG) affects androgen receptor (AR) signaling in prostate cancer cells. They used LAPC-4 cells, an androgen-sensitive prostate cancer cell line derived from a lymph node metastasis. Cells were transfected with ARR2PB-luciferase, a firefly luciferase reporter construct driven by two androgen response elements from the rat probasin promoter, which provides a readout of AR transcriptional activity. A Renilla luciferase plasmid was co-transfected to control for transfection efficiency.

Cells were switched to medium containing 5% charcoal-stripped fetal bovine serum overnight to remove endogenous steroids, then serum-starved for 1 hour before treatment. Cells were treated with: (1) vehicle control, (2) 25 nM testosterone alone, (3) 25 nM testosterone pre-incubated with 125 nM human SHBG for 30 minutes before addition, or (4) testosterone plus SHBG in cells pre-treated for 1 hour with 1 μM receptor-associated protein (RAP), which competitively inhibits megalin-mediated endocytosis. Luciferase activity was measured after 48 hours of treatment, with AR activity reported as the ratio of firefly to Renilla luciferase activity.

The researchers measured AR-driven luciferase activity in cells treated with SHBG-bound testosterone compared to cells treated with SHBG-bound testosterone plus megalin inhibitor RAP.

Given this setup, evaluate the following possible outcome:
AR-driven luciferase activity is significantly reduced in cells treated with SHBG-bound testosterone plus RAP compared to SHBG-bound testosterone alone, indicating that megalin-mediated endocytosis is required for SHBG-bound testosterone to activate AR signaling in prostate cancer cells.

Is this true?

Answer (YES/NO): YES